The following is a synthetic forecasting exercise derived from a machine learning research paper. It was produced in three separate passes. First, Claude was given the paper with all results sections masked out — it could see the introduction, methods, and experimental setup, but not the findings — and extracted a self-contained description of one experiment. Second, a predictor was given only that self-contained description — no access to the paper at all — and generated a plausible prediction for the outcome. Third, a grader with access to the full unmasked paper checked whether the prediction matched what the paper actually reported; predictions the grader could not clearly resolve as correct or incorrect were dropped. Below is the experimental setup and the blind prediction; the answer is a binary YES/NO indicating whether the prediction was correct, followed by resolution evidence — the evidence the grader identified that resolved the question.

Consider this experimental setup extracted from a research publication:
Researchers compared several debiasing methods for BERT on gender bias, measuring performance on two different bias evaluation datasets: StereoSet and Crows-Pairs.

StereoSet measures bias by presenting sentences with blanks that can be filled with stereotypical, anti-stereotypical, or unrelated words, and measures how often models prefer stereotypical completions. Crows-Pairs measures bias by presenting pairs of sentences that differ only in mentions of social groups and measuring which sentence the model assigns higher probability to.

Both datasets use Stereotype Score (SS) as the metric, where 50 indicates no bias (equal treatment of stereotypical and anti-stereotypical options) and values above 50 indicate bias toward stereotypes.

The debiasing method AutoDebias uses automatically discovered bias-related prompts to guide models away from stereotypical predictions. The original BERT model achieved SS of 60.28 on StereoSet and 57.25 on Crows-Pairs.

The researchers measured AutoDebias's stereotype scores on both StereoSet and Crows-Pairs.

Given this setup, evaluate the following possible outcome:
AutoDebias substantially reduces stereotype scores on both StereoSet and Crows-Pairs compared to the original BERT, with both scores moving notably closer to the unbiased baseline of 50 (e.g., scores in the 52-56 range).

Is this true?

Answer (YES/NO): NO